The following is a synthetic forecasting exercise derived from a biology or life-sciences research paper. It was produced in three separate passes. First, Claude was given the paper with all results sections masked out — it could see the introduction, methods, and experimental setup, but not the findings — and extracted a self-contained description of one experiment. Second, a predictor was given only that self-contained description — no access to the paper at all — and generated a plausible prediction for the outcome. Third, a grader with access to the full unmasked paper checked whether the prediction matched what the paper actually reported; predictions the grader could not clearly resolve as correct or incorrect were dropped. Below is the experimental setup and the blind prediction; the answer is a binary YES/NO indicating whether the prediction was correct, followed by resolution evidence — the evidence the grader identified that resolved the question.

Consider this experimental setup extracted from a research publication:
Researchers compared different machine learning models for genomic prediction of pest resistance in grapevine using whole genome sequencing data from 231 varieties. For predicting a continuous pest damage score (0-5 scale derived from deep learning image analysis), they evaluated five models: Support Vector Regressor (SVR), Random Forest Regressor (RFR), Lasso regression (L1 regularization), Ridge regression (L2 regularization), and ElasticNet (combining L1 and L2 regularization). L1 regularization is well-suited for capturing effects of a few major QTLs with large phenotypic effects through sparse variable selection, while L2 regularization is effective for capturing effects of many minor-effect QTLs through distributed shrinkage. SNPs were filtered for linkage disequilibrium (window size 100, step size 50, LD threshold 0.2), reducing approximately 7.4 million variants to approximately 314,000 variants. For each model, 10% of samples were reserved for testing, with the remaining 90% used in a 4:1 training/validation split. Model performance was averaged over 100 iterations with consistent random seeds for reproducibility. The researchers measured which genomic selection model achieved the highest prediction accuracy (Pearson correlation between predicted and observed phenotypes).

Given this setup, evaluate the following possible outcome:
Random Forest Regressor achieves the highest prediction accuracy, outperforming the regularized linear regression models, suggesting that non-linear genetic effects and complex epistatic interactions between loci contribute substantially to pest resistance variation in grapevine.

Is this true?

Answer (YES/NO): NO